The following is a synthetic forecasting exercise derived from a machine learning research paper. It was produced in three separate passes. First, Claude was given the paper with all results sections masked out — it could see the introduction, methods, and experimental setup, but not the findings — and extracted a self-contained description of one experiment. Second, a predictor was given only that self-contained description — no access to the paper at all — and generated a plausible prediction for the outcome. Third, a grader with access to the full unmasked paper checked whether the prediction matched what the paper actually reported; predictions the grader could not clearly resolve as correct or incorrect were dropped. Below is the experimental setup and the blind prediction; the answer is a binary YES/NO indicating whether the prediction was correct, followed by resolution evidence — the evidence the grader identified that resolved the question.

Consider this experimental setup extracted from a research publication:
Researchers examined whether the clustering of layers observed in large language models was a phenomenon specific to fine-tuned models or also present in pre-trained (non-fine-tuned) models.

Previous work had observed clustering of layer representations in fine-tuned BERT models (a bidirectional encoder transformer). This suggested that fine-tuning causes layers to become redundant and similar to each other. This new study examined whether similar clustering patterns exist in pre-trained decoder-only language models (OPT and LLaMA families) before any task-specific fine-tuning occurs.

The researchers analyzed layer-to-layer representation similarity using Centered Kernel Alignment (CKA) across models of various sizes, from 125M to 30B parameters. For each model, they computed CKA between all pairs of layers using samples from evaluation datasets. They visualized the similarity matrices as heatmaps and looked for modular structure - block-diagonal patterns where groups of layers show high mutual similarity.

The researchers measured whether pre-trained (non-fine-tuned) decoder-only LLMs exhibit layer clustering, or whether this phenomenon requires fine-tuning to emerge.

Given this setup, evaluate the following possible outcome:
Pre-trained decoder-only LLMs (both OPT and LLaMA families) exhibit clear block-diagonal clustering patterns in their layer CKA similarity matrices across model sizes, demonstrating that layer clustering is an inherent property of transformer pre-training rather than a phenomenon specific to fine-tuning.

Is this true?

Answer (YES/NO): NO